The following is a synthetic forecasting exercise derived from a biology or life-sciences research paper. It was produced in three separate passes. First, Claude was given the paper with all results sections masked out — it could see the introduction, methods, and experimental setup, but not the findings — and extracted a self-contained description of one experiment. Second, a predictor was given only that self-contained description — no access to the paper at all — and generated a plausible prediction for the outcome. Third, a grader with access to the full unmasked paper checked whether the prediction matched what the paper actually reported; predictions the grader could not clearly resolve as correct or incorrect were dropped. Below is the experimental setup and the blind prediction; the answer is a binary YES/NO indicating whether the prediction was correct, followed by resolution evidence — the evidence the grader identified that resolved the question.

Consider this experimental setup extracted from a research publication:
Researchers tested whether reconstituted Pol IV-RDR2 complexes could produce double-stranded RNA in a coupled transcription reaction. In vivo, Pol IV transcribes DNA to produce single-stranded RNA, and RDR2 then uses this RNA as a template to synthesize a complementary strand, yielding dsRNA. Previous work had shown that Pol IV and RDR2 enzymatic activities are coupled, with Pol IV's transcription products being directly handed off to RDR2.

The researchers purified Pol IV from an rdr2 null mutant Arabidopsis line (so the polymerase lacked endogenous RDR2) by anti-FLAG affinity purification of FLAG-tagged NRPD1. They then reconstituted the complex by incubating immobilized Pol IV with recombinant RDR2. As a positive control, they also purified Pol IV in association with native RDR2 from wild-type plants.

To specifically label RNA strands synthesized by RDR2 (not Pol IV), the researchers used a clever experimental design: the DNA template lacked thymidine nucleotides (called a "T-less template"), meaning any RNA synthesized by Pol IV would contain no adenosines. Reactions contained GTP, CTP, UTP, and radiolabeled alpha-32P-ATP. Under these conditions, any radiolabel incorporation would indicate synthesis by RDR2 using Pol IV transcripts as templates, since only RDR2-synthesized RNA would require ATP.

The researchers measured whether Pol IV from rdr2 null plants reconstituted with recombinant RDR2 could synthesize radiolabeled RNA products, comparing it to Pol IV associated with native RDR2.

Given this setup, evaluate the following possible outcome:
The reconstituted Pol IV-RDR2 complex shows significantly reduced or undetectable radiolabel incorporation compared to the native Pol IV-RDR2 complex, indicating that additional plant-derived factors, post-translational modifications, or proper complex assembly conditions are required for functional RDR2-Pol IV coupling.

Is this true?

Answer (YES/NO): NO